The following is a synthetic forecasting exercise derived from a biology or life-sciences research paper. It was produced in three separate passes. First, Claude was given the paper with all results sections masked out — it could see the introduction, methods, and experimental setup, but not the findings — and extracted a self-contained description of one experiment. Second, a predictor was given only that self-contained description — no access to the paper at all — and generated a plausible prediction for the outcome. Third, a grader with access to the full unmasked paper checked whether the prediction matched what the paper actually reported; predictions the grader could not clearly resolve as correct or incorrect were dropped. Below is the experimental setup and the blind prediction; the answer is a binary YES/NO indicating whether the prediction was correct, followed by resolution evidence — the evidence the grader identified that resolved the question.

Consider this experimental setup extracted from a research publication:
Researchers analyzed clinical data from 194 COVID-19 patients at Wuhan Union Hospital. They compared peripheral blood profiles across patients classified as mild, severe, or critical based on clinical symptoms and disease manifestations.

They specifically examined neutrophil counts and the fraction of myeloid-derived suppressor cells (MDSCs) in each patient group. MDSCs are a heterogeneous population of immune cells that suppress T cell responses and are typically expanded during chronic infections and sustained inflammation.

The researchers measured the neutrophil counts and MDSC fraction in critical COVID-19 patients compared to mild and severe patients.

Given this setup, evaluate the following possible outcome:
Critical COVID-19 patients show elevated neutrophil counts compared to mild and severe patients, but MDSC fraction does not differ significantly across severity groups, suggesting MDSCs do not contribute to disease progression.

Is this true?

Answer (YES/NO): NO